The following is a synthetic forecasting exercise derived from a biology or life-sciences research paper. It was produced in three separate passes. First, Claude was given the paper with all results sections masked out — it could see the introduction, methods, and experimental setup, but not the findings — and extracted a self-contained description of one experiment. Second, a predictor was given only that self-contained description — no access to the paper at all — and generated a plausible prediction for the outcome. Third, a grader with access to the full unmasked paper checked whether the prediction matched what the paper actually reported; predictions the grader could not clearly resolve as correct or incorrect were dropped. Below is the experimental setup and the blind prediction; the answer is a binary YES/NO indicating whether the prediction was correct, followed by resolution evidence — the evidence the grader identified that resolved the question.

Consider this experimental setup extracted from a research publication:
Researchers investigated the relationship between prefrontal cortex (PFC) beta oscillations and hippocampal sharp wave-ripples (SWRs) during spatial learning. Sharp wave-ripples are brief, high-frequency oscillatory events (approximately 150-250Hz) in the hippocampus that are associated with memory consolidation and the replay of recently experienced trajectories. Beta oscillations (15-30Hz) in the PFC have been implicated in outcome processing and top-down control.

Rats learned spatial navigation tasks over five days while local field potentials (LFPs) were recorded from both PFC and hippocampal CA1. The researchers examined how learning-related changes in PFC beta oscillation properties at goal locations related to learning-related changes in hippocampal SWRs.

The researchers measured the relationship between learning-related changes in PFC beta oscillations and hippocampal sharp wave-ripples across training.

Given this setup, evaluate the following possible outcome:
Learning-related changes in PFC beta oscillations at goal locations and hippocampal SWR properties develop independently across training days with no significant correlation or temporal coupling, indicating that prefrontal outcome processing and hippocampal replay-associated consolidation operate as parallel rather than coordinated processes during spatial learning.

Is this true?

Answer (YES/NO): NO